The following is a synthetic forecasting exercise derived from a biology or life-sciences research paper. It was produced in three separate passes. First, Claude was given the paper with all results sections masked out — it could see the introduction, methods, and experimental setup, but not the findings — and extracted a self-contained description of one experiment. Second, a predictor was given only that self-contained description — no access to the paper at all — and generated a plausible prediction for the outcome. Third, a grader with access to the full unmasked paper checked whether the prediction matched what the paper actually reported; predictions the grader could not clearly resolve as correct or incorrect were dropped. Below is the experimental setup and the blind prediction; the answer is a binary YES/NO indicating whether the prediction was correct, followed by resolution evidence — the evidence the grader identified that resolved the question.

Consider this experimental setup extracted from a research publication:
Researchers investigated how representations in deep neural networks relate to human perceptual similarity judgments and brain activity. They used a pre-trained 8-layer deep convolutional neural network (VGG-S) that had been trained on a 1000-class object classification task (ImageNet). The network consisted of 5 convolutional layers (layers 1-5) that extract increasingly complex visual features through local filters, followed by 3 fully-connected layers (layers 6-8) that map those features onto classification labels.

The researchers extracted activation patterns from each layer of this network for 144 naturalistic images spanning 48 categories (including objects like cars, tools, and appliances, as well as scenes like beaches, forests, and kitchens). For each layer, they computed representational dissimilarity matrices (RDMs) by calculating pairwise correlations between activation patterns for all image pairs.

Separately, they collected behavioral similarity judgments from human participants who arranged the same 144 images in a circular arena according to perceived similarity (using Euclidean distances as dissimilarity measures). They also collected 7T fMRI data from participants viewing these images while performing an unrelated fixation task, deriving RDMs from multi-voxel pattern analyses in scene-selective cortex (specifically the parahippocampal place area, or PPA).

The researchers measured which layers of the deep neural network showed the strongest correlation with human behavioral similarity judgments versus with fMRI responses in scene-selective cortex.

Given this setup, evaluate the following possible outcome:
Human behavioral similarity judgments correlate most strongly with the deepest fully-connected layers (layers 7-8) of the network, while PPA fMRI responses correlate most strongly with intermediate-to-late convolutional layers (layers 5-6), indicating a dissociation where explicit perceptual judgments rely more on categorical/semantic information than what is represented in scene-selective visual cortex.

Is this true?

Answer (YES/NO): NO